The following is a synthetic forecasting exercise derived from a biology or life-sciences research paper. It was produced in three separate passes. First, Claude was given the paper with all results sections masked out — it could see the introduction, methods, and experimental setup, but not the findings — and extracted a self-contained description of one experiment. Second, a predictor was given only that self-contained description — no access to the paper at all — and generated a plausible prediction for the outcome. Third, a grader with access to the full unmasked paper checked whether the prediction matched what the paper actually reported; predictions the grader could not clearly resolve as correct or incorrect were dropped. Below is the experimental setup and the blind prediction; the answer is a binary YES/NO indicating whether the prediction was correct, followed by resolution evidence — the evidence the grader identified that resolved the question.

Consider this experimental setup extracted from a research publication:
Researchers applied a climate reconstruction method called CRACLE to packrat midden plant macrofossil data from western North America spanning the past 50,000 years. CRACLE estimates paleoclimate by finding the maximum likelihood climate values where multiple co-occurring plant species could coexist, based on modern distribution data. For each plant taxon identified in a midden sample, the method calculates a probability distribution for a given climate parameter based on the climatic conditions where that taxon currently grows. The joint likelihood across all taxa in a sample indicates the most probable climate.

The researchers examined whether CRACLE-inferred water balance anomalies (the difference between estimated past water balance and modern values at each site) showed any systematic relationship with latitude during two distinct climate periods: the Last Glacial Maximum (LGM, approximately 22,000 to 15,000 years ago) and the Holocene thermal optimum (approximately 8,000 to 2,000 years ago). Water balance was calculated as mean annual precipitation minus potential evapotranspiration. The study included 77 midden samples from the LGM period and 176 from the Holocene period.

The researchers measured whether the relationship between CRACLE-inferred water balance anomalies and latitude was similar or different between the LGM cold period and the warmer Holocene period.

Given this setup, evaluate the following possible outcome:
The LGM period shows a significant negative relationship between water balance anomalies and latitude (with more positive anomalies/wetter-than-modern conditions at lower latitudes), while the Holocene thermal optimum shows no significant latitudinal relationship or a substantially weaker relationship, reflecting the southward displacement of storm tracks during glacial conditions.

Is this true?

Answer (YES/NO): NO